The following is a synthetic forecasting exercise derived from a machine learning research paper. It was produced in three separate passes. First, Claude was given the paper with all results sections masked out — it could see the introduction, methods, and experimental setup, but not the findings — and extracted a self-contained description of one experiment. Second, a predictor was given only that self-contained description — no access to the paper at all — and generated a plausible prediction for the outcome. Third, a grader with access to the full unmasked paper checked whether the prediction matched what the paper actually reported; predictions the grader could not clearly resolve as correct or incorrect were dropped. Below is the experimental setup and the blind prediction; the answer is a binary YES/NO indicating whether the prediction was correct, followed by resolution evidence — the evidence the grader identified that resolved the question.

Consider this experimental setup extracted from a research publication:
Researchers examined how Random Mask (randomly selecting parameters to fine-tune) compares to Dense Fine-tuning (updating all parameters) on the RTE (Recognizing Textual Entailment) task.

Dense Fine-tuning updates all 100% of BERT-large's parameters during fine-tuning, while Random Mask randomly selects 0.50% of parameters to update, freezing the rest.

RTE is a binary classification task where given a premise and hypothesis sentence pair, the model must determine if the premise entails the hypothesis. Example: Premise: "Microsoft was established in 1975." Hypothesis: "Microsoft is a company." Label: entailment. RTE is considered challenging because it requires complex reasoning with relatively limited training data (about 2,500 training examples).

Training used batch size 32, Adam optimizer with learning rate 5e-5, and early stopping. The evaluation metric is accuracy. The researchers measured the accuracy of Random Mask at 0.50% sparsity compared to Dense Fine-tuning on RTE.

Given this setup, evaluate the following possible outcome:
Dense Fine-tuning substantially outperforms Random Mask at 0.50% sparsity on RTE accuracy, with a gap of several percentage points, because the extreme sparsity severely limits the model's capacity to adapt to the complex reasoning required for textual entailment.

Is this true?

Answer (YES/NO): YES